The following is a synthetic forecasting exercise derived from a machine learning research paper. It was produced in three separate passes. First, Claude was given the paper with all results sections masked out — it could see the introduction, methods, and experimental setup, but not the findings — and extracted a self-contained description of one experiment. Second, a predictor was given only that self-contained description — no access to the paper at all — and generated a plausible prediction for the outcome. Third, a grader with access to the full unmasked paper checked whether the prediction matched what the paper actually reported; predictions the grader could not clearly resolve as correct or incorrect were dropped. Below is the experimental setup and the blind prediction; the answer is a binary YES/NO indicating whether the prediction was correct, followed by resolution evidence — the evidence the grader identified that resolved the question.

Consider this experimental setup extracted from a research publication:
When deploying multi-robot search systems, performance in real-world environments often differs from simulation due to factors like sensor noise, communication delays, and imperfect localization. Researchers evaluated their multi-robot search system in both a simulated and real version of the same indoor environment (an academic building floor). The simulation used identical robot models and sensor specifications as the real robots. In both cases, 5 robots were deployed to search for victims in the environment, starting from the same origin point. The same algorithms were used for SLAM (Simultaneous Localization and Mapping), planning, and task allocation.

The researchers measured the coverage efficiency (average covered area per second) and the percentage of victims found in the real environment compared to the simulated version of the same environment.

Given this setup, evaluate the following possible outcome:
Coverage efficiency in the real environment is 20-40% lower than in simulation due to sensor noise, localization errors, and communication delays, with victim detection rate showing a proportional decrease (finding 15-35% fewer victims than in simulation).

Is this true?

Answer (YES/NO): NO